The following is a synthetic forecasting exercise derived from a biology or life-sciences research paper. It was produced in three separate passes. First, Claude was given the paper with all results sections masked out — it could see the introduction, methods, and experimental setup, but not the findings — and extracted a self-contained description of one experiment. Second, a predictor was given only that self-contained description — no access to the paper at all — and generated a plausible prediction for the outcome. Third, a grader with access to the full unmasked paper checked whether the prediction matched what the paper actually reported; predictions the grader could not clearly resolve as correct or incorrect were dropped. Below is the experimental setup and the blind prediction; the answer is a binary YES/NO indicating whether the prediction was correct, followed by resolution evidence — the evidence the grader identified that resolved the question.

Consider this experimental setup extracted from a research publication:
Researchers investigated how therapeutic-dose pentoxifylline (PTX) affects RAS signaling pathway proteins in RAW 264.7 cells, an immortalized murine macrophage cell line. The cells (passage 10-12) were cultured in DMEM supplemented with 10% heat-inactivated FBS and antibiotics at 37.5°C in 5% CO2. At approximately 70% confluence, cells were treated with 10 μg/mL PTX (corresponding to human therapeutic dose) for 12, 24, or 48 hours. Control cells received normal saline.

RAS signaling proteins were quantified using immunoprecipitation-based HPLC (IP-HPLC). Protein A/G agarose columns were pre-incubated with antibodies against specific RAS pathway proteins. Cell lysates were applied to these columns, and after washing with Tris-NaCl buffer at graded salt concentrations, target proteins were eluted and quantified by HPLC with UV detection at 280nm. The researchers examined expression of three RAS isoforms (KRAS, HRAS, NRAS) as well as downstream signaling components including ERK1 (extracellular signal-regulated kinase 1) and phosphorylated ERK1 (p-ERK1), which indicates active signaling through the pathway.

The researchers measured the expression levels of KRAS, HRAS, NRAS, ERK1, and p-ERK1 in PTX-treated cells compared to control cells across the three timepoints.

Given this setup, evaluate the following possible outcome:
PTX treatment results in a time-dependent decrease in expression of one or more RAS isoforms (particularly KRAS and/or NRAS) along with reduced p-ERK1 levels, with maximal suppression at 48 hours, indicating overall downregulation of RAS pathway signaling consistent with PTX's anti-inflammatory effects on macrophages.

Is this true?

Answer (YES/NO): NO